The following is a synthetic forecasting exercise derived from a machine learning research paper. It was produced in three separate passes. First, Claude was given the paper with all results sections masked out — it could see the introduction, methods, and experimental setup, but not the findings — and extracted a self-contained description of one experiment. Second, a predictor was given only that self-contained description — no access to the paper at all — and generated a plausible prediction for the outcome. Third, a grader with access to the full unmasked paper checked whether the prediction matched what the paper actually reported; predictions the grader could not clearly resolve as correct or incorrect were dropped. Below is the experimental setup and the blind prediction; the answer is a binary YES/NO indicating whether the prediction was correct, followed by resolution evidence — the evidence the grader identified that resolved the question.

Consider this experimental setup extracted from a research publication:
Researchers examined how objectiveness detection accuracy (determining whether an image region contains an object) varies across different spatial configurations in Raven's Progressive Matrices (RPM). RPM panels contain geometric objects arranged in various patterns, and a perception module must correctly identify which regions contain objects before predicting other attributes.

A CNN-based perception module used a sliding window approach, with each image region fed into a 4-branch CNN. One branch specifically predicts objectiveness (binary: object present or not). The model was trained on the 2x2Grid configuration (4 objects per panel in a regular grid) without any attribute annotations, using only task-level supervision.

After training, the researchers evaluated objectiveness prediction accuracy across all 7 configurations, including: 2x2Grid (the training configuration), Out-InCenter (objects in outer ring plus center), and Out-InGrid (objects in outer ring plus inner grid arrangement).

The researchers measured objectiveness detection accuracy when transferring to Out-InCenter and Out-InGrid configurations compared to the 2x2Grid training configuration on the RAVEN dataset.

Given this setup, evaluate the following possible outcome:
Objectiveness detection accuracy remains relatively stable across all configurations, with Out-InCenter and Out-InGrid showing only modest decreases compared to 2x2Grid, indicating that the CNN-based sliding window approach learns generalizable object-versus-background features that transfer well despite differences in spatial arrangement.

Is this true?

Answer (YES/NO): NO